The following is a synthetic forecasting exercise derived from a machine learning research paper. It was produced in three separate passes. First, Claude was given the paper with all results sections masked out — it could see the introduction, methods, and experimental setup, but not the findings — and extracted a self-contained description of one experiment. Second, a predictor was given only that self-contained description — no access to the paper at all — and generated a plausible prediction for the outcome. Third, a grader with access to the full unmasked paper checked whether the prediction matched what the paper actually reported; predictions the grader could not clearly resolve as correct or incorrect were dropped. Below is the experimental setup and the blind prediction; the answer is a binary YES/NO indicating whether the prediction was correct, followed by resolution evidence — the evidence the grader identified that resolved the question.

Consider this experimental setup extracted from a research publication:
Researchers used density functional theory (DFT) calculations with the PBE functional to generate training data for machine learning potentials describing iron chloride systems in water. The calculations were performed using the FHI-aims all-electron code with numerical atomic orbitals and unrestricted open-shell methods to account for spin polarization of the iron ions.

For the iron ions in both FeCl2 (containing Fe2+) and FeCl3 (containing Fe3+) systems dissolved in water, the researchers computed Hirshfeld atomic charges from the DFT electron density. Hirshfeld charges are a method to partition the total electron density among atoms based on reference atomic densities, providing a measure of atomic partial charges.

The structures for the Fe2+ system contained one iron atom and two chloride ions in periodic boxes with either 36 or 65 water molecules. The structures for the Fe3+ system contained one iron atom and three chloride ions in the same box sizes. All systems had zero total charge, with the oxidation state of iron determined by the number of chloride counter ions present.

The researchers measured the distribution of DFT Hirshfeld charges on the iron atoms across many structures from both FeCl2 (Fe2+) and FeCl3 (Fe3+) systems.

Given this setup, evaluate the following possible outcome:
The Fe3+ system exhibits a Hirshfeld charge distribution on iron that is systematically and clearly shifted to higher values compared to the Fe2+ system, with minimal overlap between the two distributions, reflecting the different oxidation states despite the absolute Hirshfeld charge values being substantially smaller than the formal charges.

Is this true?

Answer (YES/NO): YES